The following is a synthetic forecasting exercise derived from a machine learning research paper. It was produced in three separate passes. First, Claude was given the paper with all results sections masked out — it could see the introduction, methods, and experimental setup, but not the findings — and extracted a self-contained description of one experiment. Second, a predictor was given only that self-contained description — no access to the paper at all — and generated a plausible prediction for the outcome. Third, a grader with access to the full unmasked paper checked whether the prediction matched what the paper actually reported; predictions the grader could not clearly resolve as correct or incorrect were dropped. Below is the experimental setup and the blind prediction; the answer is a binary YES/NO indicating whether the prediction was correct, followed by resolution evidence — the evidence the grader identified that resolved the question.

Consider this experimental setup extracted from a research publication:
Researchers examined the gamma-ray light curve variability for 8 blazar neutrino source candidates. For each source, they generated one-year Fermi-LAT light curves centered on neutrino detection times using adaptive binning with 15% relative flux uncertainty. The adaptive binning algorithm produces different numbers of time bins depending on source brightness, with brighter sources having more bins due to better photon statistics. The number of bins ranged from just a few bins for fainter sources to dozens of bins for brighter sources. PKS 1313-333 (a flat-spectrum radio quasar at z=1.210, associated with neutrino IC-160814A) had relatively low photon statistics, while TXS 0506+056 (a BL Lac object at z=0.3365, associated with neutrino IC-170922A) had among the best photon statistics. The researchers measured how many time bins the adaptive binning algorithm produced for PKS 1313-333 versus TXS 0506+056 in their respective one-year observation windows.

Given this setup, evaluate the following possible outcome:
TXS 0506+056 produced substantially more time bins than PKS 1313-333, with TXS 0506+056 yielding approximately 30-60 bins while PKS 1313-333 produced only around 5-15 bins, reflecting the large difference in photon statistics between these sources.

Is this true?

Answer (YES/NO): NO